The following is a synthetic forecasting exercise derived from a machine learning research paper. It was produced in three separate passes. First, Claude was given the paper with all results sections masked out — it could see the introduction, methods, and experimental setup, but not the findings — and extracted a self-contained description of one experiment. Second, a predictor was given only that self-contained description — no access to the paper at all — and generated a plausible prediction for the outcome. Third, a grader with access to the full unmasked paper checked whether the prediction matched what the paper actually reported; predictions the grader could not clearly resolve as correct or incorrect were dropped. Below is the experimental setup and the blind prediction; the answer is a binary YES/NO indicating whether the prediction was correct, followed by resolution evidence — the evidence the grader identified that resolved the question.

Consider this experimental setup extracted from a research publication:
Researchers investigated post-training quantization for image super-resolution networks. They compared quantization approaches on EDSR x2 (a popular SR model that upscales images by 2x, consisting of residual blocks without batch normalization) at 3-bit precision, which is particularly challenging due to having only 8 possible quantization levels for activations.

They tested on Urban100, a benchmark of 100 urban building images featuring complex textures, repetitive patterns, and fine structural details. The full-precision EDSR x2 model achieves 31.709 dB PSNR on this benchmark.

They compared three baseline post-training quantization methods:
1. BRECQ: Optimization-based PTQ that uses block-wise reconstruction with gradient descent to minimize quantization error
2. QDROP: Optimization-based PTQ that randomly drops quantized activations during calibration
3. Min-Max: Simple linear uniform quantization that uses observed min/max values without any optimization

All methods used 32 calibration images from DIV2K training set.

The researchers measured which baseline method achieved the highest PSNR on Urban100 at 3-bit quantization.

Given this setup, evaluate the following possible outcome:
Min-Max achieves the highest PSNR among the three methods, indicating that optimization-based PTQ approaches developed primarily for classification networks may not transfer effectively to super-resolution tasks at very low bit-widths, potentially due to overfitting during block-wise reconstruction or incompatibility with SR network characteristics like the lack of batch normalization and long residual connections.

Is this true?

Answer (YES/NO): YES